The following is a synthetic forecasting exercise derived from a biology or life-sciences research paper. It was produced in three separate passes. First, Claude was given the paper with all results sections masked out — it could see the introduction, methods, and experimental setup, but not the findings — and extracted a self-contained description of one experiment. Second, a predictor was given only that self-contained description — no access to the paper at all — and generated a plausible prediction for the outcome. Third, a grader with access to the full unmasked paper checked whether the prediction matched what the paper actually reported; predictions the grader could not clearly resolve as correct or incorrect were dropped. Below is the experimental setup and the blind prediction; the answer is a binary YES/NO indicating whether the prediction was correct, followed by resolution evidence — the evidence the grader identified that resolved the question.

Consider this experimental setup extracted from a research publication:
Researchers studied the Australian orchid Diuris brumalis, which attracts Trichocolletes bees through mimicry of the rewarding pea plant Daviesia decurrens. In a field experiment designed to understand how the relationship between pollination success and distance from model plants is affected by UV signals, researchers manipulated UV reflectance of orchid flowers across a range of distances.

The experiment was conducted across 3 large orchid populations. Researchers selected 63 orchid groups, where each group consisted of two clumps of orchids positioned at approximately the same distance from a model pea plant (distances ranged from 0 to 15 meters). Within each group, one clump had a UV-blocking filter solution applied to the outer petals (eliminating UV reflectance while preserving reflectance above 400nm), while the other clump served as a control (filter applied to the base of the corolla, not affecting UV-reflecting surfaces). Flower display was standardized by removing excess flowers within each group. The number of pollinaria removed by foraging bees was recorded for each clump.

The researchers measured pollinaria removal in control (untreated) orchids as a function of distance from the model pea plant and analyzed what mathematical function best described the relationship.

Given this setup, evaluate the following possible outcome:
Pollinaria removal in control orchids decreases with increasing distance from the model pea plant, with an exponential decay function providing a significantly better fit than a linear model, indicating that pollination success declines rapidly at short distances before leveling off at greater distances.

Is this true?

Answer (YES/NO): NO